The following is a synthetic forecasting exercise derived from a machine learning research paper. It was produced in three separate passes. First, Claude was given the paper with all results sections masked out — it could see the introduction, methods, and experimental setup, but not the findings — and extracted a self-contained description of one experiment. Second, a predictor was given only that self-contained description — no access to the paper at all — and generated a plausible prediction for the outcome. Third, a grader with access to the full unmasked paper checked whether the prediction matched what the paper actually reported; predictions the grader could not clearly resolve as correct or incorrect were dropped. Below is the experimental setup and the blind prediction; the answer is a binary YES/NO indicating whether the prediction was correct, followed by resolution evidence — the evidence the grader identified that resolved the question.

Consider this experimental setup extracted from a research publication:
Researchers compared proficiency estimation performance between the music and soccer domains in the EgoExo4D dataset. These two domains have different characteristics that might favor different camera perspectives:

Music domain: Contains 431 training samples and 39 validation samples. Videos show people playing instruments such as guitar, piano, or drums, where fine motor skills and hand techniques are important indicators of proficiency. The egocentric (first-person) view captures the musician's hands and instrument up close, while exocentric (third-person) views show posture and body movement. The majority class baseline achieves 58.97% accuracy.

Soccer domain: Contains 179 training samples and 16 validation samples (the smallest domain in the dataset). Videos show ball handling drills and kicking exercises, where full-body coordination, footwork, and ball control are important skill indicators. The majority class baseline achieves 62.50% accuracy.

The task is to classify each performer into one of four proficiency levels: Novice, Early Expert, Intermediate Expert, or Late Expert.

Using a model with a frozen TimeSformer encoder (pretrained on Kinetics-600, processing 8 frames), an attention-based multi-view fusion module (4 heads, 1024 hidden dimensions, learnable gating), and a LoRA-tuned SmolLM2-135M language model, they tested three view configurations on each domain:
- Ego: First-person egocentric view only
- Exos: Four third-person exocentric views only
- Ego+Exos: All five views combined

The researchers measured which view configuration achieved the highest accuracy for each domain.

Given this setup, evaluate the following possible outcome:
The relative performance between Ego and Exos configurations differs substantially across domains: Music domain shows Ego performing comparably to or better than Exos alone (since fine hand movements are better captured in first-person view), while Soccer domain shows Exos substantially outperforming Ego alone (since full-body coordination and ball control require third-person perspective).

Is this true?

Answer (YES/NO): YES